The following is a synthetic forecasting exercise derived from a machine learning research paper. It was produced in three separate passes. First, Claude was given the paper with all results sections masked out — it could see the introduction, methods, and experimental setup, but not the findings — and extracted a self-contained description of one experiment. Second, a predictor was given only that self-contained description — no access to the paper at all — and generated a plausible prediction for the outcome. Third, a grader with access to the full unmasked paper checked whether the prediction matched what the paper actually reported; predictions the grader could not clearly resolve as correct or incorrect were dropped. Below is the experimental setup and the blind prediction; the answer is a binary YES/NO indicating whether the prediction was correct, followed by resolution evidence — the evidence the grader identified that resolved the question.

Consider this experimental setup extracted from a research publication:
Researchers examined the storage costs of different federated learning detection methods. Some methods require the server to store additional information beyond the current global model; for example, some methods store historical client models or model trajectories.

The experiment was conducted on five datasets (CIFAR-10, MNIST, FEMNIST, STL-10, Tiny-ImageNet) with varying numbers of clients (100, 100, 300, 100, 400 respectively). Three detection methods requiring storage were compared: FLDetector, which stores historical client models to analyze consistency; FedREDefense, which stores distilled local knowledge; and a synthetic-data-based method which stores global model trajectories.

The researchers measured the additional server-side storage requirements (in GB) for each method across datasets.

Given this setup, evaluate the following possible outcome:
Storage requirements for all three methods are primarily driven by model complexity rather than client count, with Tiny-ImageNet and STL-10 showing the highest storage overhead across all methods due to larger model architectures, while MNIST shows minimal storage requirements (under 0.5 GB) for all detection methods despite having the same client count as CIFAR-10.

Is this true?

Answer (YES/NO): NO